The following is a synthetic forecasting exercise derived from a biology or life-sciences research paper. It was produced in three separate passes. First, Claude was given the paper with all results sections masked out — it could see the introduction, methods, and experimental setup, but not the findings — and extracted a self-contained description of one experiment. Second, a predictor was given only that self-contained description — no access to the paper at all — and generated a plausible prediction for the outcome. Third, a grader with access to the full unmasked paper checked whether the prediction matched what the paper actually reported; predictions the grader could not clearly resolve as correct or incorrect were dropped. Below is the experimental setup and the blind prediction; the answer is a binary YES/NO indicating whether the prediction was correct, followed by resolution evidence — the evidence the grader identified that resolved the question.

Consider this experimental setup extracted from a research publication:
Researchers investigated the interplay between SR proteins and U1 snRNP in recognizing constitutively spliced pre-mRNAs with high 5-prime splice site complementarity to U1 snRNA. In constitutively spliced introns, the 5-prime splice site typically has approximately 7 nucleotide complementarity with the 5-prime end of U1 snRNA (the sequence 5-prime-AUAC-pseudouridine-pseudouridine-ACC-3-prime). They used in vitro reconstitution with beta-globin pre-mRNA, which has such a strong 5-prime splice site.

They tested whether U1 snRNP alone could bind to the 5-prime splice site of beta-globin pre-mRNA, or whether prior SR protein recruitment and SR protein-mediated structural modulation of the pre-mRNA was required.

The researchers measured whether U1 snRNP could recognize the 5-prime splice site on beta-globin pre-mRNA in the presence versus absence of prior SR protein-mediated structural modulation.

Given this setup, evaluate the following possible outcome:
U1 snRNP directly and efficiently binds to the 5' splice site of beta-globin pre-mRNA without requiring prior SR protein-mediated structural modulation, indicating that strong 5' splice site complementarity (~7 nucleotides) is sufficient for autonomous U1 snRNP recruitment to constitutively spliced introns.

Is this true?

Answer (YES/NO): NO